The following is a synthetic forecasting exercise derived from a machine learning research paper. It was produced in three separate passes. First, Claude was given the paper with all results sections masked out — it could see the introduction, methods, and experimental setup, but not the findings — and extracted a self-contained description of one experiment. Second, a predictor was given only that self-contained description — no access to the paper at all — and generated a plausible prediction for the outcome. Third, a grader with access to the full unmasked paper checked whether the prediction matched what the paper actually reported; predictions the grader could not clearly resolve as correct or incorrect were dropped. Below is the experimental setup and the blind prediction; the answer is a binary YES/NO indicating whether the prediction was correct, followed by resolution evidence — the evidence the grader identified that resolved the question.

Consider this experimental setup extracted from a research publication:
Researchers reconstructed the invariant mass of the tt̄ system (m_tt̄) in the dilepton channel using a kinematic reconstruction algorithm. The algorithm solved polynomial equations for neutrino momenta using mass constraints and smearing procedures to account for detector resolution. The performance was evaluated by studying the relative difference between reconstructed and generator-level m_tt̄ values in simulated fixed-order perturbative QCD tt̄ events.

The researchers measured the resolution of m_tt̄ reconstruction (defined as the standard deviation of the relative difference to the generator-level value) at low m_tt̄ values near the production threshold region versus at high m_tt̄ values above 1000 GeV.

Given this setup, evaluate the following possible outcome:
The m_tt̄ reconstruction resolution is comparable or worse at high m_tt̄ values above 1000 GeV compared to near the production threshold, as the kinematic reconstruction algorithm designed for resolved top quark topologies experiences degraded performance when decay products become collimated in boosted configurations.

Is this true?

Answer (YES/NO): YES